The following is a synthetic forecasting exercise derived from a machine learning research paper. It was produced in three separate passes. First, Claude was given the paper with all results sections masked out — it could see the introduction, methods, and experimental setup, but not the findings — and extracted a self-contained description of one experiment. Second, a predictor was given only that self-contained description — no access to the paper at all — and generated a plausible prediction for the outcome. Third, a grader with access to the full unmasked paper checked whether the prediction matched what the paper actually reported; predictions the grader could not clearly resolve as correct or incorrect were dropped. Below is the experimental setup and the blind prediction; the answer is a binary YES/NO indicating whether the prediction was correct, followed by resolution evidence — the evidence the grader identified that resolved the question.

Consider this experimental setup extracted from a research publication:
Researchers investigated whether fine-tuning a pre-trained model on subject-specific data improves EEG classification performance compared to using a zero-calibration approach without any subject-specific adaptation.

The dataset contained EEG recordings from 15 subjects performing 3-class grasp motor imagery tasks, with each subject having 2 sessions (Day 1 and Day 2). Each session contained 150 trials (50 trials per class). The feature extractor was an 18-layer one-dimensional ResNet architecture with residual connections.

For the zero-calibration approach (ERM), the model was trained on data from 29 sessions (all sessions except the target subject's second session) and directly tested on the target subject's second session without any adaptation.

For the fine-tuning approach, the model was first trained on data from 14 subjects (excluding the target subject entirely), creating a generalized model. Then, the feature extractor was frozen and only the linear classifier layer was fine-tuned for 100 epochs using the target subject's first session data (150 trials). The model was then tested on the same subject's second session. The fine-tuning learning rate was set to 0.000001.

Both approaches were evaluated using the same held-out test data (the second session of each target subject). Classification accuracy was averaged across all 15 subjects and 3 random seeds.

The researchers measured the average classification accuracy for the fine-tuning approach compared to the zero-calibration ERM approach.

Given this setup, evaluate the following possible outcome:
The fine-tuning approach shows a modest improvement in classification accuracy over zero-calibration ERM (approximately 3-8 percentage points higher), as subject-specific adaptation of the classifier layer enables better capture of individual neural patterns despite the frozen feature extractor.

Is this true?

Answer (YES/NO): NO